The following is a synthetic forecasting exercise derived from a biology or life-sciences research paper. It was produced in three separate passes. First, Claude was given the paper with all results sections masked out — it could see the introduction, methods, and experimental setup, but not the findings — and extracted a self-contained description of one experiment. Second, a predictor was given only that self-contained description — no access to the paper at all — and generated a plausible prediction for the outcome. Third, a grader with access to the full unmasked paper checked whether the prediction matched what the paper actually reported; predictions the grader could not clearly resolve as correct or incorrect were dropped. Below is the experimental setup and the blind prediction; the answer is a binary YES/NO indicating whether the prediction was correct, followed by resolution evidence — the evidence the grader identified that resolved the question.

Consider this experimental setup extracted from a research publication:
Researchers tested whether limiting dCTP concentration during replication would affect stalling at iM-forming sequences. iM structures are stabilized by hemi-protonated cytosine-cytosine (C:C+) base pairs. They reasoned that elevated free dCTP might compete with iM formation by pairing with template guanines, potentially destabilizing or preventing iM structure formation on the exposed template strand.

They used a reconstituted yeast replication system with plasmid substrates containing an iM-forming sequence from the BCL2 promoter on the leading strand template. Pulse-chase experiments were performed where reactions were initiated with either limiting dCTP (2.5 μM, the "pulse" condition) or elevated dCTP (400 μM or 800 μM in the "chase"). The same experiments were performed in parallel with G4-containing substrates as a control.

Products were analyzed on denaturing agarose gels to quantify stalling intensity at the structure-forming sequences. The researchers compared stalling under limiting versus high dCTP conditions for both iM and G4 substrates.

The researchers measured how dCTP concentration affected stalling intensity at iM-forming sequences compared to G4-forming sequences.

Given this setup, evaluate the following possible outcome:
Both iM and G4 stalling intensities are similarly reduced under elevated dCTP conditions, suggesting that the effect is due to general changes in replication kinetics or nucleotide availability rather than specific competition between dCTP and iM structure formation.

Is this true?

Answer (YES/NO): NO